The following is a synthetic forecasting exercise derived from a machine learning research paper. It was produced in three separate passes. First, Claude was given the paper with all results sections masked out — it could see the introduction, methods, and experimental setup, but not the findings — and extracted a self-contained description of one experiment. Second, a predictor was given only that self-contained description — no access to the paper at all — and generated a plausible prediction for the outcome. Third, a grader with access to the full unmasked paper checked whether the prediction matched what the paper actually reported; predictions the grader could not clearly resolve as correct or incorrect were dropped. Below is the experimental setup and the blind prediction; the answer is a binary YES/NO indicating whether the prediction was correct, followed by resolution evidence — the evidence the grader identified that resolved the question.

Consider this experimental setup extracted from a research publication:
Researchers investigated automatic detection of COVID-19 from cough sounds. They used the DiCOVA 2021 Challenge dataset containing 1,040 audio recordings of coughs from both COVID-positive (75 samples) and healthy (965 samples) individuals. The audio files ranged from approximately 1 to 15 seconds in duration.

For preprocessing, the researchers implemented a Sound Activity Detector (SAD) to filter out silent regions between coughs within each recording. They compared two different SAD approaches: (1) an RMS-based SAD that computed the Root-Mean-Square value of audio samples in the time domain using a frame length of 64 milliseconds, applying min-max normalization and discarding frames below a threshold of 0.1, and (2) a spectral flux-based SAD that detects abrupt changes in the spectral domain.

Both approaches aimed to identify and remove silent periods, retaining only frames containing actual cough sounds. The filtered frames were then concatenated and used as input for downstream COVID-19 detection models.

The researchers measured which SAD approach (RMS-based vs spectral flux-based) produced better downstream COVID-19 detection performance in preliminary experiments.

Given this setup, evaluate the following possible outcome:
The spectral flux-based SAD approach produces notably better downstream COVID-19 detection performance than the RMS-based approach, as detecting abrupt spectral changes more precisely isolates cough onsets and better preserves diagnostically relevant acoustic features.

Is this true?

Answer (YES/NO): NO